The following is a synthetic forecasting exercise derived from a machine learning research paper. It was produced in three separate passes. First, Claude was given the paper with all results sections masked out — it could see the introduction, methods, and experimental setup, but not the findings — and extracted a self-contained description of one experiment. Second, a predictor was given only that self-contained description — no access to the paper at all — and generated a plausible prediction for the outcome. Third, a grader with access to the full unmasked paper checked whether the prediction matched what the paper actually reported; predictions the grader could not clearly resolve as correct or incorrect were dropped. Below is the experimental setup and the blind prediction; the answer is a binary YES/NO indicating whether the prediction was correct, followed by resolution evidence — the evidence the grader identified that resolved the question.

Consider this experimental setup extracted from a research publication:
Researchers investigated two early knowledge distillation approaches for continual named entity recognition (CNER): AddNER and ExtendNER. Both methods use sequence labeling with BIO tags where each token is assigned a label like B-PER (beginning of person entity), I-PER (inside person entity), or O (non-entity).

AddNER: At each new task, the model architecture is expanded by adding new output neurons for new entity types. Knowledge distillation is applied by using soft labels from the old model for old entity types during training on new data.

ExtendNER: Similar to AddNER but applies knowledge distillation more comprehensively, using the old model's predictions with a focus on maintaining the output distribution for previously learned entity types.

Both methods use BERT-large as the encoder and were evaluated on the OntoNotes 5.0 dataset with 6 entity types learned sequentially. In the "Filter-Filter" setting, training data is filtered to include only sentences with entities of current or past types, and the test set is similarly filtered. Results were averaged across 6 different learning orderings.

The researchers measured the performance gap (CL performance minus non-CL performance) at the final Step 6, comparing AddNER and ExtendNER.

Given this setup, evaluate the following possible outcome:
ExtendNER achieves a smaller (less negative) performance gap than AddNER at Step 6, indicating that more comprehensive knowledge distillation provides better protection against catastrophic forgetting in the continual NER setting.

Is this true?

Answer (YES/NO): NO